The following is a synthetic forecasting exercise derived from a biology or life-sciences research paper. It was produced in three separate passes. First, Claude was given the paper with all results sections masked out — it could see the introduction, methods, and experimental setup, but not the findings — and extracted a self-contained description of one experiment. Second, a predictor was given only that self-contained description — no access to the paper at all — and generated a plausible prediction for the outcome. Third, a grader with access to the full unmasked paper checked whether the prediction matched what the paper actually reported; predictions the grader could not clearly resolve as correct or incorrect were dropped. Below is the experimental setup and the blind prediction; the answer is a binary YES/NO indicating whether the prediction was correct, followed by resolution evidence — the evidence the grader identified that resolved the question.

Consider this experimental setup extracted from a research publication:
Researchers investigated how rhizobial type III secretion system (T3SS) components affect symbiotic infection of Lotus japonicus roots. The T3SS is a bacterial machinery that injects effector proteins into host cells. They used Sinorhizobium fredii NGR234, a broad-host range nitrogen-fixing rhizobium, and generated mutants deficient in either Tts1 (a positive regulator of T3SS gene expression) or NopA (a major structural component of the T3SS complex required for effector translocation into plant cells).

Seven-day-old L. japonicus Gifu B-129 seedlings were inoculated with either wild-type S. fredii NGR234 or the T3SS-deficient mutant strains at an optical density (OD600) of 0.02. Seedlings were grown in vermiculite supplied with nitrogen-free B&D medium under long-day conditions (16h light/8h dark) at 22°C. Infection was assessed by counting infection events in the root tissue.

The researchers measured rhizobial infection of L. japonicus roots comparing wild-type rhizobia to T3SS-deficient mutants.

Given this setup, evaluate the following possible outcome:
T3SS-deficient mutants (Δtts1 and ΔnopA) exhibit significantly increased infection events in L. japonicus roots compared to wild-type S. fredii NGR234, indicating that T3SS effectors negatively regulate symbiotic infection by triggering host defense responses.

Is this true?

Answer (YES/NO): NO